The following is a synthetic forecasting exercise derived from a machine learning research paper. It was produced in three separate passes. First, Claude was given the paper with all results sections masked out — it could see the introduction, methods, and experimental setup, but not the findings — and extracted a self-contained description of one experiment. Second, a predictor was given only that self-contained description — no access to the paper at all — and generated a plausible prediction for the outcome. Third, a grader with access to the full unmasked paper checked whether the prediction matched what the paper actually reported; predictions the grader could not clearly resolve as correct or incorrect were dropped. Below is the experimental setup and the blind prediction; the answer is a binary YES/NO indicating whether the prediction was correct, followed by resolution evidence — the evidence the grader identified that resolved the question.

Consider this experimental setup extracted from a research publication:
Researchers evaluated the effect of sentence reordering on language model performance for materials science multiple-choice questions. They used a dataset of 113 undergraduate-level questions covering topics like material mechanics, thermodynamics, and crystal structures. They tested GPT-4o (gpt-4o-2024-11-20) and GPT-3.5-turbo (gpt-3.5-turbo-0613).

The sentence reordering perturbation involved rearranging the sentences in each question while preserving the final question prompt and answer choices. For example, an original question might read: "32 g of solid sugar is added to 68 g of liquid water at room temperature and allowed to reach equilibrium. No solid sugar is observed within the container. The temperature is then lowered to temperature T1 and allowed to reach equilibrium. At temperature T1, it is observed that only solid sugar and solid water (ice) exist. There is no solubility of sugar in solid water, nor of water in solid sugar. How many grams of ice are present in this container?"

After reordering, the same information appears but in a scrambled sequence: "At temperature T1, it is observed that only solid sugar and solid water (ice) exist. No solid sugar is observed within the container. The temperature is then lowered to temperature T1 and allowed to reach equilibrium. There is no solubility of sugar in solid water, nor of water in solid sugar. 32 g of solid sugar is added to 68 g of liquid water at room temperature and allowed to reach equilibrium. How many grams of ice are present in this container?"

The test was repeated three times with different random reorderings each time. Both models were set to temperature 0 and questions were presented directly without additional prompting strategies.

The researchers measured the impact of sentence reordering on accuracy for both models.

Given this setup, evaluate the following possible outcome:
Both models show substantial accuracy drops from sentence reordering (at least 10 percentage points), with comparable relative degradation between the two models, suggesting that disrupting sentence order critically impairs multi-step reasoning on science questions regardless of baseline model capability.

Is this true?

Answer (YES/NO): NO